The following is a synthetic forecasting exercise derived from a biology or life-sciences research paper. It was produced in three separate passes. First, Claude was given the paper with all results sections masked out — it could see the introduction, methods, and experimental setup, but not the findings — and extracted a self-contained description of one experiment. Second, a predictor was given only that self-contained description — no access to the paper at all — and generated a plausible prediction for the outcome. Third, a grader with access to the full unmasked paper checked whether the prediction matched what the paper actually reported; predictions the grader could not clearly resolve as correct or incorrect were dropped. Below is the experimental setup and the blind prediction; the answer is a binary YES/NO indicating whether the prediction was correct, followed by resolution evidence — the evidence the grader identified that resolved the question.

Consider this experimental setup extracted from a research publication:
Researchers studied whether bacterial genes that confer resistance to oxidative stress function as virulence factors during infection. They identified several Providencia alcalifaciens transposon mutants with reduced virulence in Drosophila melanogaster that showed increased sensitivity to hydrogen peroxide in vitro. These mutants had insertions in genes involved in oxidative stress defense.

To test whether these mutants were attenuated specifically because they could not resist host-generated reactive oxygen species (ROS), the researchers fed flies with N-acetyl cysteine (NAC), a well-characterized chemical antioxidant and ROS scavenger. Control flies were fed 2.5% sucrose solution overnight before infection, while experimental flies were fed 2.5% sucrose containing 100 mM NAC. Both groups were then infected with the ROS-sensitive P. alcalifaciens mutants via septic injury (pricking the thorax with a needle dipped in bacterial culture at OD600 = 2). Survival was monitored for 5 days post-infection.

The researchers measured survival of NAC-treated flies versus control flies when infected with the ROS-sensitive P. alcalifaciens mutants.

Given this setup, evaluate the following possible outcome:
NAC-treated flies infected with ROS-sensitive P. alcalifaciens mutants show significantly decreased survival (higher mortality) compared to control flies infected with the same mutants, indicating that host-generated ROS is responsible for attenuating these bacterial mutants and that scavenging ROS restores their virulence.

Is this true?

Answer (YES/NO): YES